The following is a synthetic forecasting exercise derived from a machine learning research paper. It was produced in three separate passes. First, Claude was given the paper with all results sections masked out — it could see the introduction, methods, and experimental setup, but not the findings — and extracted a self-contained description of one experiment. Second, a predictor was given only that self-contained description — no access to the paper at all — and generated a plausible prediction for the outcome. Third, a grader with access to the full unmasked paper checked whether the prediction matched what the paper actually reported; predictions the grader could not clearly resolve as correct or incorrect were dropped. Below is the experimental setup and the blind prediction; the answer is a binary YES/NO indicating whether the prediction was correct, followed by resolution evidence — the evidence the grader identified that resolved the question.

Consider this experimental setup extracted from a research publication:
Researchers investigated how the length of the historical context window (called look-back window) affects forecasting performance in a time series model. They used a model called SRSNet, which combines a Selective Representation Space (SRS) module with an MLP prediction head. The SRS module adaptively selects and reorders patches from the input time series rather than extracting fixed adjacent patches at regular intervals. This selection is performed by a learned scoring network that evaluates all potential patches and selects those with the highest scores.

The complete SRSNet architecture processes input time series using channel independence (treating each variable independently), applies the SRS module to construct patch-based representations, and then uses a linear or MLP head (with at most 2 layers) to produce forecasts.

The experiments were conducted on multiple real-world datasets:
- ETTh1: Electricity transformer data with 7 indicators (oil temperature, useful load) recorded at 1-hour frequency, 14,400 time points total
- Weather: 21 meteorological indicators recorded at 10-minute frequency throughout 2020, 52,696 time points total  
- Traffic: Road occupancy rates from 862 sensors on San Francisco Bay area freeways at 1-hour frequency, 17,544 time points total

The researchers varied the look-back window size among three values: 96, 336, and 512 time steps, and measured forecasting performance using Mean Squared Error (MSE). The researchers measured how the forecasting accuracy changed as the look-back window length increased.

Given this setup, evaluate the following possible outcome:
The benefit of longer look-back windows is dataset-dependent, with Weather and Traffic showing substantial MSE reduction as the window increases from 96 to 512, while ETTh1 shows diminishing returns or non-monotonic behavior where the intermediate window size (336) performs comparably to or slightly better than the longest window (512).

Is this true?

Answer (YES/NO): NO